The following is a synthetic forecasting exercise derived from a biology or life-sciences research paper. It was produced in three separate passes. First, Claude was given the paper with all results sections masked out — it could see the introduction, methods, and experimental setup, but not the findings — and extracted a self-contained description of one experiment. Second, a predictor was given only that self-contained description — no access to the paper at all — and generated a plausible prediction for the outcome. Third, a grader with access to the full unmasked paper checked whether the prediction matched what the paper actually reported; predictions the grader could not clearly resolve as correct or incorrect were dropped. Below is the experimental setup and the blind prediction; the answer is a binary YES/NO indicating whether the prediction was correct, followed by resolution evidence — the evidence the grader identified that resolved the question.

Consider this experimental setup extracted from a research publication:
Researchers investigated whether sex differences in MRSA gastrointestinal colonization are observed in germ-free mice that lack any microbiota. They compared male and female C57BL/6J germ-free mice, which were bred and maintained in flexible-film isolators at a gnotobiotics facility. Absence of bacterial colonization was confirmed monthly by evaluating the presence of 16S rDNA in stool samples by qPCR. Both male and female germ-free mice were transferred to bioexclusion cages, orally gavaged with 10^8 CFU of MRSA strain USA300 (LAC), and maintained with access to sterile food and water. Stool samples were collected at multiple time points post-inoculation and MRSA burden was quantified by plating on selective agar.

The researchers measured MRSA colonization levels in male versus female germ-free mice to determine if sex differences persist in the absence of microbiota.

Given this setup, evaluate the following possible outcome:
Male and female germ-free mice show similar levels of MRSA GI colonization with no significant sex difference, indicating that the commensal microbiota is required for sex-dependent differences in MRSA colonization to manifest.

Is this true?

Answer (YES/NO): YES